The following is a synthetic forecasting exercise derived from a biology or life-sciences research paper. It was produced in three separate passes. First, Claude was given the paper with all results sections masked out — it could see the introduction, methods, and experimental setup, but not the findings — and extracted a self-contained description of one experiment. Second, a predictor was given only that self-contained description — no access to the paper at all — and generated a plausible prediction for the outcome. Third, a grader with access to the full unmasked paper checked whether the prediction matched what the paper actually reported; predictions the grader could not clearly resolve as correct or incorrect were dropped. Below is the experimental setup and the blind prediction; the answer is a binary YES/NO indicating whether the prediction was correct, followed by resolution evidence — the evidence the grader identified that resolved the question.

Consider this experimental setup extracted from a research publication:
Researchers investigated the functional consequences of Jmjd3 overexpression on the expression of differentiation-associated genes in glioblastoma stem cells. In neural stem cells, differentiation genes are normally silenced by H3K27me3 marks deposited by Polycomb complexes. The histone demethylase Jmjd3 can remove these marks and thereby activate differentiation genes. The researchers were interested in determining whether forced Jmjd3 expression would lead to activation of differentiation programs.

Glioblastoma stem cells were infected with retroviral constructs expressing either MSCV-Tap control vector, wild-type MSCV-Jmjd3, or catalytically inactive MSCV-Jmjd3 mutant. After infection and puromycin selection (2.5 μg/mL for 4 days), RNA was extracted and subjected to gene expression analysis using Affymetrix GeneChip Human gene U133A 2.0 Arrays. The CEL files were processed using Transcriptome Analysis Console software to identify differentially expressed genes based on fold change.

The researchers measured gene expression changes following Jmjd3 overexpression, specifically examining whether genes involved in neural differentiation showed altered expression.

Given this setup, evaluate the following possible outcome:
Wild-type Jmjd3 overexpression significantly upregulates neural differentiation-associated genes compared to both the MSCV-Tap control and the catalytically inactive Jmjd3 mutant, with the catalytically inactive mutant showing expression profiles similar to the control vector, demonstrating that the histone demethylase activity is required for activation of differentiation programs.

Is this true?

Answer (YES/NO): NO